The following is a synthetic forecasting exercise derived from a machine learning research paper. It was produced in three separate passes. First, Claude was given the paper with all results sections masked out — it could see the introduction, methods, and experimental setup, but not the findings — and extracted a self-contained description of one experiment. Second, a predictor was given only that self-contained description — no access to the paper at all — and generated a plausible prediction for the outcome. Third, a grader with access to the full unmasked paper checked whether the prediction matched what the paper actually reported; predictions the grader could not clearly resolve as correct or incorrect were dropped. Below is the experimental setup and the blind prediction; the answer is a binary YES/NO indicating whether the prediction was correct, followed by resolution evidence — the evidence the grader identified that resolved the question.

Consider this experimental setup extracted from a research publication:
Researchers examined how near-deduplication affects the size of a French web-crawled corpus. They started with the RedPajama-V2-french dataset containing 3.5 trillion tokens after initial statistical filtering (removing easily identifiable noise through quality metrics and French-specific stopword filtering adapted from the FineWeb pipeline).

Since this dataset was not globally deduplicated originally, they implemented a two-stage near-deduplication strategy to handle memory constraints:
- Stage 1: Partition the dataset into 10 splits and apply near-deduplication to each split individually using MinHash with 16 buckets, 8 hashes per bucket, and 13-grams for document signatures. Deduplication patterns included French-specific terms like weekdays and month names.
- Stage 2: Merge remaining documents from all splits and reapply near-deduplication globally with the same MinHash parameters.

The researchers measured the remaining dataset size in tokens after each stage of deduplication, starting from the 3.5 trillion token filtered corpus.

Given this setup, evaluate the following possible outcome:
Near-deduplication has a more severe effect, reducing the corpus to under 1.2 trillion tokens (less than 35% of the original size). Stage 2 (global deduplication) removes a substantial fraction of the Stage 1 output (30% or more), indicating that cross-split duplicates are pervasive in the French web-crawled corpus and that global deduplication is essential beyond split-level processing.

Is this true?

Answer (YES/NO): YES